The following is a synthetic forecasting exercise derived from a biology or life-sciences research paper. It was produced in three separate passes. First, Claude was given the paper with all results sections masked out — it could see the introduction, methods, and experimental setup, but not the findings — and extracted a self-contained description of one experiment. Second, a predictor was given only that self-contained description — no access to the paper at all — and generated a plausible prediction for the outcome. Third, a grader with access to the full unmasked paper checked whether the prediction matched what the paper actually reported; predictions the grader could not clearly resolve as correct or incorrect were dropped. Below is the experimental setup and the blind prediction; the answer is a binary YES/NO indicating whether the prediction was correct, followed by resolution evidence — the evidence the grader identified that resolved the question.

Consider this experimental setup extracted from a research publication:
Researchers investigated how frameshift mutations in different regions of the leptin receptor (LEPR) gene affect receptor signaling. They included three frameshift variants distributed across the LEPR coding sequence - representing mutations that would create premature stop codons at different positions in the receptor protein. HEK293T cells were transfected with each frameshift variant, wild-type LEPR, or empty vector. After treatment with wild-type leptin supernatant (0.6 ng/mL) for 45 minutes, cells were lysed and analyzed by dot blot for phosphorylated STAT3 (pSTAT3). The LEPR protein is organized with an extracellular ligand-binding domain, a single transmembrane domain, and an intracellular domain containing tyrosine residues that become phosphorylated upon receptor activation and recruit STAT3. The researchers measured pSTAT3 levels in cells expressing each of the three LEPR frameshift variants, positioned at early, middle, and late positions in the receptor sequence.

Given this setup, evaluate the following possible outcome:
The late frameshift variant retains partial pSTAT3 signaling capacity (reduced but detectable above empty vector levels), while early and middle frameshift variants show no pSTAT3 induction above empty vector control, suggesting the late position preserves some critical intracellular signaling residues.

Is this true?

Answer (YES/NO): NO